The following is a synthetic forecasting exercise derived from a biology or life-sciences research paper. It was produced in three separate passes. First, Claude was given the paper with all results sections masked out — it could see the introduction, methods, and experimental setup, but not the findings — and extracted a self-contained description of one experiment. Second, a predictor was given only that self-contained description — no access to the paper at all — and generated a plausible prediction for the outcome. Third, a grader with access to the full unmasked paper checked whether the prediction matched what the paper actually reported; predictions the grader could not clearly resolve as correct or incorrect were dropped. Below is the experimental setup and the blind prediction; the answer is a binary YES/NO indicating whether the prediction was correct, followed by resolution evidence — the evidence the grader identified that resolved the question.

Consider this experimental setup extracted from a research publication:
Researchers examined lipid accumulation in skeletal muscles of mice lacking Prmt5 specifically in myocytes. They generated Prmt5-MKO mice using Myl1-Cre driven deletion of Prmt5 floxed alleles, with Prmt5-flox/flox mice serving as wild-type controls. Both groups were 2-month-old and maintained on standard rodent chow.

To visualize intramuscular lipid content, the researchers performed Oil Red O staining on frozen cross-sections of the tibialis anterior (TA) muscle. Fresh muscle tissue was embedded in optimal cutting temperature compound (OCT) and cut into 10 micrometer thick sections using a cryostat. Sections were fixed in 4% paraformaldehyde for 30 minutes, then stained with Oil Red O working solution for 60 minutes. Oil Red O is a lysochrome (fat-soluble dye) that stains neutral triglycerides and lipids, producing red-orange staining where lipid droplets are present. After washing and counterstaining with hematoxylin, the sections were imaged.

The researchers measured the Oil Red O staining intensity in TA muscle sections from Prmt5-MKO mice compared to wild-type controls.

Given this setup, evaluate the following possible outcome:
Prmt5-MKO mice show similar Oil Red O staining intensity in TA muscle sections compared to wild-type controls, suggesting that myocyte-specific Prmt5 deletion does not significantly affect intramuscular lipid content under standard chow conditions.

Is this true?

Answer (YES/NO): NO